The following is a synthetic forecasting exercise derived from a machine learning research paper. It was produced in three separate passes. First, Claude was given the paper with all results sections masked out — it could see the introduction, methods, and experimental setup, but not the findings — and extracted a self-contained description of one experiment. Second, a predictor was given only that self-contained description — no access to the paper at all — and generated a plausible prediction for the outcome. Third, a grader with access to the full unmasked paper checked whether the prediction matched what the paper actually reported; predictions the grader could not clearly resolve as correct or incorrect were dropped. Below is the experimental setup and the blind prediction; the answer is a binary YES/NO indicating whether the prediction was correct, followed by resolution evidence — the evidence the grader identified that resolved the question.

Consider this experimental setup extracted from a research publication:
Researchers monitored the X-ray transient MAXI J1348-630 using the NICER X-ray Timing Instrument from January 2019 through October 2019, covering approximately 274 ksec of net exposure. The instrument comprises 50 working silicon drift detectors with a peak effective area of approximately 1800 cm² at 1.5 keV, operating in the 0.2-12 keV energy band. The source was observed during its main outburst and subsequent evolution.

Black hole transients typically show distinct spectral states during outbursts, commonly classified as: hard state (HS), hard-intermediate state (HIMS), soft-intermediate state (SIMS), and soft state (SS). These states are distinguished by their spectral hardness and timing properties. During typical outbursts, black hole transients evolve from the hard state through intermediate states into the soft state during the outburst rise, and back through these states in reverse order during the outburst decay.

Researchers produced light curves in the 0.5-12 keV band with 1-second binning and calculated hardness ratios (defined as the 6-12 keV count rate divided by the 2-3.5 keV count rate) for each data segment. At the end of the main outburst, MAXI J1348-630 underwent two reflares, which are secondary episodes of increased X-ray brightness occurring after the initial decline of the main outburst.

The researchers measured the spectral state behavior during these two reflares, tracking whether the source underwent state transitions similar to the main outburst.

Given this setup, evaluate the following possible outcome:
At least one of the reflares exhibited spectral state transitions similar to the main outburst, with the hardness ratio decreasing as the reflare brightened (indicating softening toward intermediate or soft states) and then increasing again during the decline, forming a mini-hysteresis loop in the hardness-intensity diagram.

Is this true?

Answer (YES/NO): NO